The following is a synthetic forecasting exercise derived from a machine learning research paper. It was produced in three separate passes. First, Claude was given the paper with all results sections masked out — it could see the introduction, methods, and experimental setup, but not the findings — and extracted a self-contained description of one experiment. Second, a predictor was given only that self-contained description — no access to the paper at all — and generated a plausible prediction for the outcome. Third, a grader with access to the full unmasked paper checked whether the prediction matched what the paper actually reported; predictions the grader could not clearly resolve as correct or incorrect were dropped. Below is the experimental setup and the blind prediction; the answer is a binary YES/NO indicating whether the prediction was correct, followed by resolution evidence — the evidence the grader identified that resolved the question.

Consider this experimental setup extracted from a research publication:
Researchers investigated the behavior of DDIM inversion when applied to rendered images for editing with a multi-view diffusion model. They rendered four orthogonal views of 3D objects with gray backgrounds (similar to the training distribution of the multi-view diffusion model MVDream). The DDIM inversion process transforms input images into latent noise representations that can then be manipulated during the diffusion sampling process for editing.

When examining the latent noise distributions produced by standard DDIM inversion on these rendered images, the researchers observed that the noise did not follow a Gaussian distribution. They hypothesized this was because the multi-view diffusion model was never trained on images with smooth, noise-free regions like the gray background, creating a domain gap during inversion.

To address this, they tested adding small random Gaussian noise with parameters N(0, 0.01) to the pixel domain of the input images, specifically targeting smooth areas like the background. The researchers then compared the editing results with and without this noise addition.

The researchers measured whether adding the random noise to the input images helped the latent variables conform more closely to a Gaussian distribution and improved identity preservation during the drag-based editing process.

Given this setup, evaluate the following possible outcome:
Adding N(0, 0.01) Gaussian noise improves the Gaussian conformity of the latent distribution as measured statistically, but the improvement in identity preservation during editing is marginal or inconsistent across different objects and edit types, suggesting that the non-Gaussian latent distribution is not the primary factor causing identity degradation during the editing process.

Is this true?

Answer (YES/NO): NO